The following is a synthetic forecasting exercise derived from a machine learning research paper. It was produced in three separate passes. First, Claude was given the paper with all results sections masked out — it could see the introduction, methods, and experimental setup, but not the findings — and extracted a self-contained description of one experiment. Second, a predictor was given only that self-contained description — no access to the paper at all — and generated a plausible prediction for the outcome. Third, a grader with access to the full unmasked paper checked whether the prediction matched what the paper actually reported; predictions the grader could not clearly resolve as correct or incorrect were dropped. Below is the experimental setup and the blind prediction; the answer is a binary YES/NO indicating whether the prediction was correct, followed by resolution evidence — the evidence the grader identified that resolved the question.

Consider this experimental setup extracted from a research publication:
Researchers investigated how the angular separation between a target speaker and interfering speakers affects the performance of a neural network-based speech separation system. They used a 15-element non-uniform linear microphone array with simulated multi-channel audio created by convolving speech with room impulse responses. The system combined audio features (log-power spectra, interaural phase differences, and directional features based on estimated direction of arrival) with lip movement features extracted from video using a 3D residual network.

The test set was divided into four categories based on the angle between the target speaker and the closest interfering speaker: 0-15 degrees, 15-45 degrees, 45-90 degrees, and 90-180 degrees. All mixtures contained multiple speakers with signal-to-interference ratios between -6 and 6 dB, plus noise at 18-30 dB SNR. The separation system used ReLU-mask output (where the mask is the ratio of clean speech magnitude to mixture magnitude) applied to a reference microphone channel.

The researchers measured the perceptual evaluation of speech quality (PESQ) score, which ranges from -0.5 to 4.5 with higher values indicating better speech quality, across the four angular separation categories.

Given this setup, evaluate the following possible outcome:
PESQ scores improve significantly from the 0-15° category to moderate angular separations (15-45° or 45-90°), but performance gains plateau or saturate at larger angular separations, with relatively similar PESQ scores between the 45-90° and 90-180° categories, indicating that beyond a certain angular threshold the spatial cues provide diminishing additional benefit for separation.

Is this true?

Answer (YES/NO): YES